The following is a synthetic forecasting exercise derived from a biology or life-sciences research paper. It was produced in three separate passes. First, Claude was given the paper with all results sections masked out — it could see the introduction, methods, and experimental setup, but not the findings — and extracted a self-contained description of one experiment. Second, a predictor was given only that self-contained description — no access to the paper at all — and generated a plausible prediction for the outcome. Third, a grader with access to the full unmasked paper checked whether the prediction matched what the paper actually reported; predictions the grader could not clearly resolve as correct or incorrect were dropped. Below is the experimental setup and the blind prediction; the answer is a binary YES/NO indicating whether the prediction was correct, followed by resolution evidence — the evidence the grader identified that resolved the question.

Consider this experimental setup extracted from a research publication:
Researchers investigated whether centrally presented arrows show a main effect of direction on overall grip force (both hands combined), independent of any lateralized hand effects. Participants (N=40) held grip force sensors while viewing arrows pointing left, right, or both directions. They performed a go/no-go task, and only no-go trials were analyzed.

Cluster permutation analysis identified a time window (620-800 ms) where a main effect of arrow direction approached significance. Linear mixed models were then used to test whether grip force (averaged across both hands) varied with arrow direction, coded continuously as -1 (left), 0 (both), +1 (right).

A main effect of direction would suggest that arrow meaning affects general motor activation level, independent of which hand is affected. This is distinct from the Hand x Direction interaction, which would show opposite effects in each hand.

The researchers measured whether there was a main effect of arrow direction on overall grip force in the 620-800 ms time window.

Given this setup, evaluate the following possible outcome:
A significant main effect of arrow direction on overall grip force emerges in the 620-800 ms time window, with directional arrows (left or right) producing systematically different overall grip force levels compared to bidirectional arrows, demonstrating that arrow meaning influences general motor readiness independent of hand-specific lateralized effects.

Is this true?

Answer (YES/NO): NO